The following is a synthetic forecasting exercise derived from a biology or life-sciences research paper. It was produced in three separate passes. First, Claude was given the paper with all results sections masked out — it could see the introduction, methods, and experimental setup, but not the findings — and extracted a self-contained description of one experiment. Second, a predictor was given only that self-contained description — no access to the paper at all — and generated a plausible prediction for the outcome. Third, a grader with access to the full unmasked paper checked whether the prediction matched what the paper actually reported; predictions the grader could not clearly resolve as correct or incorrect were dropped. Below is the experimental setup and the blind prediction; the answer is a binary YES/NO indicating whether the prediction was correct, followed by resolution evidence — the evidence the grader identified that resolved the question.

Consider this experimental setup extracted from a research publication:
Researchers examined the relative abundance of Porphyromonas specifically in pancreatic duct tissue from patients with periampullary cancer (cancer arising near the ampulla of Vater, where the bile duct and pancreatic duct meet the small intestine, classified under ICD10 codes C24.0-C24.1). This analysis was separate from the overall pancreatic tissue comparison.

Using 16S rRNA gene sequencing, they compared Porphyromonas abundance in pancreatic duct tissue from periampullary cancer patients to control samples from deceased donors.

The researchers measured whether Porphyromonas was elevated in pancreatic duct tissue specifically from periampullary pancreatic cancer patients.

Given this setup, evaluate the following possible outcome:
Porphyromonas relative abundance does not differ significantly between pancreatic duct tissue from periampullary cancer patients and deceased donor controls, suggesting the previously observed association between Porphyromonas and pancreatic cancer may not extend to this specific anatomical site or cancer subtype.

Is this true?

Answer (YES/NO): NO